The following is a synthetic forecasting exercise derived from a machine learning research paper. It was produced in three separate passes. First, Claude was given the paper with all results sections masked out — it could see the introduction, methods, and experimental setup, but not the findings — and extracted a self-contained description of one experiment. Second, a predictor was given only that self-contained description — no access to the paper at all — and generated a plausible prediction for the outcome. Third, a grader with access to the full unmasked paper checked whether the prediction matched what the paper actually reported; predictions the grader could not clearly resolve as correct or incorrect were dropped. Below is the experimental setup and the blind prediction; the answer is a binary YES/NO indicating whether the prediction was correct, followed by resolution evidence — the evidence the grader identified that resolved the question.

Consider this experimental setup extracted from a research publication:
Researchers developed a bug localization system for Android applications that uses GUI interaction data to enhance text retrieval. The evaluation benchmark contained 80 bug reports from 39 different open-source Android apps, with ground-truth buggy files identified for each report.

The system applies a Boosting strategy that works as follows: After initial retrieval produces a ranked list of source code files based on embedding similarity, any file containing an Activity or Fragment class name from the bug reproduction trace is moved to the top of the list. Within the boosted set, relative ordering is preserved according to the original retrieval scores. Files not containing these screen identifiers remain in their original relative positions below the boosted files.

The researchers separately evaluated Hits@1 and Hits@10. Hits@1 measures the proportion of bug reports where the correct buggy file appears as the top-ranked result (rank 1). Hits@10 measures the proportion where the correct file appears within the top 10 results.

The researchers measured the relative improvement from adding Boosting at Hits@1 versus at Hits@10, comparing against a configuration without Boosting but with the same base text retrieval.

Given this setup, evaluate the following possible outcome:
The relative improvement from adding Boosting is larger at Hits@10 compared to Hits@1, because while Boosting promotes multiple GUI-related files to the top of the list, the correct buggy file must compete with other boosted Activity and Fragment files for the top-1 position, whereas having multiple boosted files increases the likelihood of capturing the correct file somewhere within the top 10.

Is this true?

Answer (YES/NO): NO